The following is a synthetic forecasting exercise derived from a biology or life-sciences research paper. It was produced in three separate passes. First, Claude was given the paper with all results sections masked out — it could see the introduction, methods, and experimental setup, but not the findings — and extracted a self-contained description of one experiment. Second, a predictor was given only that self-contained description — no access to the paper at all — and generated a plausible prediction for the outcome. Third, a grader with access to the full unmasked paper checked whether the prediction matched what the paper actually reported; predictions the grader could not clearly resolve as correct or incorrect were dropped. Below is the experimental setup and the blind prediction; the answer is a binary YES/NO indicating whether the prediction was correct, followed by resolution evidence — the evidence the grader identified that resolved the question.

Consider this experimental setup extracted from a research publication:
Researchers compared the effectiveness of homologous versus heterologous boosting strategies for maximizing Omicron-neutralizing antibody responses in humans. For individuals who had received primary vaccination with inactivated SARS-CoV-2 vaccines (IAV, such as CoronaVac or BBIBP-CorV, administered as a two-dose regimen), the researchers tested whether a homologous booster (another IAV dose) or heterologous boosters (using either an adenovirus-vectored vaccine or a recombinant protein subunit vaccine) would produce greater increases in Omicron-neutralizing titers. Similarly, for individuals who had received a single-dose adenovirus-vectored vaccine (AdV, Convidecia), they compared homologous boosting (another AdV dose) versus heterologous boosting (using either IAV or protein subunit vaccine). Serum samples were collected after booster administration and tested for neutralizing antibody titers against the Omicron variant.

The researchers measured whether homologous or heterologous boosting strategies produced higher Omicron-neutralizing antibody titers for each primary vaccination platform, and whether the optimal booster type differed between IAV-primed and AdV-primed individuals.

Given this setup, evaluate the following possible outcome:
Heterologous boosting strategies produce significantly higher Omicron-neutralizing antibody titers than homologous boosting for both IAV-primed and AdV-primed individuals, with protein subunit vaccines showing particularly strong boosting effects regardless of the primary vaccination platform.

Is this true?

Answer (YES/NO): NO